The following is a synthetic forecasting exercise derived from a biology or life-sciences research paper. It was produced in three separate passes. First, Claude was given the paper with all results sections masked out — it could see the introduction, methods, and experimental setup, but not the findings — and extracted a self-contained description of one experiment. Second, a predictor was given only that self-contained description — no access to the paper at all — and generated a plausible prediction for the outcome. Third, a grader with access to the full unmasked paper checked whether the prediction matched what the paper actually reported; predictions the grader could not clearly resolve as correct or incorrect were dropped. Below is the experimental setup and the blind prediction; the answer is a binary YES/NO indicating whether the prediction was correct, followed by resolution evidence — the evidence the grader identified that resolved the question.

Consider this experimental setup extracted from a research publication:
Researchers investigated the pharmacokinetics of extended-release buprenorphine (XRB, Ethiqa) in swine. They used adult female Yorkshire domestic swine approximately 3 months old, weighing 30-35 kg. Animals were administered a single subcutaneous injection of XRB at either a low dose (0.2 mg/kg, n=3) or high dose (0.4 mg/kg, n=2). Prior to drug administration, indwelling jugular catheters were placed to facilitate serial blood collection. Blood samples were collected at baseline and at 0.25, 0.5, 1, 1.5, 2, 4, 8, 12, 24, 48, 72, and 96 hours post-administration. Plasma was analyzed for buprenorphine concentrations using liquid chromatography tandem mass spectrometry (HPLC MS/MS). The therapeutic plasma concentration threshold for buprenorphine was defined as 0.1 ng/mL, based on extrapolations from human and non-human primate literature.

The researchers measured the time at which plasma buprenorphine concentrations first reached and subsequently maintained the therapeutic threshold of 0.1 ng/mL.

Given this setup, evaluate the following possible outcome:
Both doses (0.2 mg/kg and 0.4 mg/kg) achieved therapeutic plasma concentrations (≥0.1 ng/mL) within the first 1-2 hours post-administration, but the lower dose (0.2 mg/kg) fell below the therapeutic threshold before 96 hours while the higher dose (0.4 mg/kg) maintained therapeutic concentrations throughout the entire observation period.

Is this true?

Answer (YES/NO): NO